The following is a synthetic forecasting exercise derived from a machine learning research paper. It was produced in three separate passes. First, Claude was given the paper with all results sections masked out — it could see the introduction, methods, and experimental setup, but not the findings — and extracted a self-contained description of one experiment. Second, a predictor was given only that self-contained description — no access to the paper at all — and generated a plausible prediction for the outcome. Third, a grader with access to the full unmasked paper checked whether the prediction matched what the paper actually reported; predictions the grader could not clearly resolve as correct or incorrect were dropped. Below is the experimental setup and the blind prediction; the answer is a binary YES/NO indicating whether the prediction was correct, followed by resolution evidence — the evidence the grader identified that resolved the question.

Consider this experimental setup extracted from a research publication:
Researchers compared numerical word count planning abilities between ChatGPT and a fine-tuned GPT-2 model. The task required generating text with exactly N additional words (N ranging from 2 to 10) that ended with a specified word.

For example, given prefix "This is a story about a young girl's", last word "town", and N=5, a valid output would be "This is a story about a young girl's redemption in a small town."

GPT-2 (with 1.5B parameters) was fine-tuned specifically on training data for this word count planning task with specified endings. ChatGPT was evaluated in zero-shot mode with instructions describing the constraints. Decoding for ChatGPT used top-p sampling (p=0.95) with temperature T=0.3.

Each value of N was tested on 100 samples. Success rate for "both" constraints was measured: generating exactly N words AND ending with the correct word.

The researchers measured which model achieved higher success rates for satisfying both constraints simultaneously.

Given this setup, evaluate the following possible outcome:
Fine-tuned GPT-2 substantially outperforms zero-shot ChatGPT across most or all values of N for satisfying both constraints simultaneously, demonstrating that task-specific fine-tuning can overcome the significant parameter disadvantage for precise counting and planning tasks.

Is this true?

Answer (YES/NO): YES